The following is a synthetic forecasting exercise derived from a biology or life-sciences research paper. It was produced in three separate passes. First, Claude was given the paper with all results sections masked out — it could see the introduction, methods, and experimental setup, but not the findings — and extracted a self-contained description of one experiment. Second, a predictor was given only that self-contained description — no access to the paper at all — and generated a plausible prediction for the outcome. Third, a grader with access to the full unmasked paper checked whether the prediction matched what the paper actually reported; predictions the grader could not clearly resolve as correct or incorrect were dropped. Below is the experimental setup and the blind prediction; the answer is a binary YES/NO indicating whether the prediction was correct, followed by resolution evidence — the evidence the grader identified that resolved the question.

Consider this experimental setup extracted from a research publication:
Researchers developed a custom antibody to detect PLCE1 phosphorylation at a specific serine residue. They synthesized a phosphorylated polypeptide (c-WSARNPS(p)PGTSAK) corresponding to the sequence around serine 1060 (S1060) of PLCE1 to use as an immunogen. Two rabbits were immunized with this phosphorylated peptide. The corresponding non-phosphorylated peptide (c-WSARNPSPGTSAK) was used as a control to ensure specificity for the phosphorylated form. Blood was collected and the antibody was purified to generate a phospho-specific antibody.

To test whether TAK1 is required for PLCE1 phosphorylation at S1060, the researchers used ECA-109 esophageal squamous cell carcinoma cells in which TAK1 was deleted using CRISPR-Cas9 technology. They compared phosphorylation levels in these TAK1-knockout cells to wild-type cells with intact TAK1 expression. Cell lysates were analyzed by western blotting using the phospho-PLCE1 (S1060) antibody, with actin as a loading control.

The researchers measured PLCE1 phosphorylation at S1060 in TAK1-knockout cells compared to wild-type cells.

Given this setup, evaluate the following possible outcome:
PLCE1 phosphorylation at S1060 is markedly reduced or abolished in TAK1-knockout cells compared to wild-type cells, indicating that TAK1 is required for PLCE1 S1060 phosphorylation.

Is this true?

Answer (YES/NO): YES